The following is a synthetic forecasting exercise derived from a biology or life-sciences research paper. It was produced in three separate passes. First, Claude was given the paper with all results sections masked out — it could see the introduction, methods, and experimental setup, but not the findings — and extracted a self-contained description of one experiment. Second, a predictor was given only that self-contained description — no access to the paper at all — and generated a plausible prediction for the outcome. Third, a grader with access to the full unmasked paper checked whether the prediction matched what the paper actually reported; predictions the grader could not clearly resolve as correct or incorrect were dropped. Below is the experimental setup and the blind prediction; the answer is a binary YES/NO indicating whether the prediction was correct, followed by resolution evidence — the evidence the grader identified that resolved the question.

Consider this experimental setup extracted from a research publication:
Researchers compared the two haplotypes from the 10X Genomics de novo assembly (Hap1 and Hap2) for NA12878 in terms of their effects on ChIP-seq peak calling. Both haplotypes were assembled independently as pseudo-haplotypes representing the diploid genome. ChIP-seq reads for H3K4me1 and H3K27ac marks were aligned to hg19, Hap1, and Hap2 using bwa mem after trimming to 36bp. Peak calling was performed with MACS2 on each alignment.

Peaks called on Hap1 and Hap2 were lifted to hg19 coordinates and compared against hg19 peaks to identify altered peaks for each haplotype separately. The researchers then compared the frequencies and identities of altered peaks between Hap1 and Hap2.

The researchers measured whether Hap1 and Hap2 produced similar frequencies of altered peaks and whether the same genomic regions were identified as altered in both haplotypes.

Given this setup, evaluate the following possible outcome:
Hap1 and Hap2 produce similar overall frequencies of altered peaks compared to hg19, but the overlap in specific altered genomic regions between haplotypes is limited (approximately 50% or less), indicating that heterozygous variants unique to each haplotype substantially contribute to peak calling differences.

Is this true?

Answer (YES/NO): NO